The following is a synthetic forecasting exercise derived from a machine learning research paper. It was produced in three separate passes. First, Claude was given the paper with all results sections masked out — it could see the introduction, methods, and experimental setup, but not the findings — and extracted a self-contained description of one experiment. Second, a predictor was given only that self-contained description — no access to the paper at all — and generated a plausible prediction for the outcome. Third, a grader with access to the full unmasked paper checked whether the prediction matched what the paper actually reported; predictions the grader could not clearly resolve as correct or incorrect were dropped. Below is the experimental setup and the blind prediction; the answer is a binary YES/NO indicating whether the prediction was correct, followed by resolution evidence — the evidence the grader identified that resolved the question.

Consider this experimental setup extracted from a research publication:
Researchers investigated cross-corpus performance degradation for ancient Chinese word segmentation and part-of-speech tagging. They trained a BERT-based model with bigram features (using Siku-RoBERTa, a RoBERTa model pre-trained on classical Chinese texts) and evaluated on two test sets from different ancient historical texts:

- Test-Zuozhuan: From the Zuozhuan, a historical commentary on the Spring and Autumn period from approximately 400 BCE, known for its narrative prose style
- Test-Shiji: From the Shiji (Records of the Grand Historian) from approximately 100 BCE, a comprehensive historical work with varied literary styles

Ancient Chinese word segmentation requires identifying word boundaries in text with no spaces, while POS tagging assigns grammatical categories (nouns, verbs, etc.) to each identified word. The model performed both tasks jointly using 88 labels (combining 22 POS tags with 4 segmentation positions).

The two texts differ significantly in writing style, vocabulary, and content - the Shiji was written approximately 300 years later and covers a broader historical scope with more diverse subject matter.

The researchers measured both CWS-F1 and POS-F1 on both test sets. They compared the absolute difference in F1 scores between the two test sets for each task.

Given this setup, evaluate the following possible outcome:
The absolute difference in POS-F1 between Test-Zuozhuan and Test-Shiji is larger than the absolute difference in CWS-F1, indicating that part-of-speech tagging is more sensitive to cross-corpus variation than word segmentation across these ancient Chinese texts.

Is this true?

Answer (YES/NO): YES